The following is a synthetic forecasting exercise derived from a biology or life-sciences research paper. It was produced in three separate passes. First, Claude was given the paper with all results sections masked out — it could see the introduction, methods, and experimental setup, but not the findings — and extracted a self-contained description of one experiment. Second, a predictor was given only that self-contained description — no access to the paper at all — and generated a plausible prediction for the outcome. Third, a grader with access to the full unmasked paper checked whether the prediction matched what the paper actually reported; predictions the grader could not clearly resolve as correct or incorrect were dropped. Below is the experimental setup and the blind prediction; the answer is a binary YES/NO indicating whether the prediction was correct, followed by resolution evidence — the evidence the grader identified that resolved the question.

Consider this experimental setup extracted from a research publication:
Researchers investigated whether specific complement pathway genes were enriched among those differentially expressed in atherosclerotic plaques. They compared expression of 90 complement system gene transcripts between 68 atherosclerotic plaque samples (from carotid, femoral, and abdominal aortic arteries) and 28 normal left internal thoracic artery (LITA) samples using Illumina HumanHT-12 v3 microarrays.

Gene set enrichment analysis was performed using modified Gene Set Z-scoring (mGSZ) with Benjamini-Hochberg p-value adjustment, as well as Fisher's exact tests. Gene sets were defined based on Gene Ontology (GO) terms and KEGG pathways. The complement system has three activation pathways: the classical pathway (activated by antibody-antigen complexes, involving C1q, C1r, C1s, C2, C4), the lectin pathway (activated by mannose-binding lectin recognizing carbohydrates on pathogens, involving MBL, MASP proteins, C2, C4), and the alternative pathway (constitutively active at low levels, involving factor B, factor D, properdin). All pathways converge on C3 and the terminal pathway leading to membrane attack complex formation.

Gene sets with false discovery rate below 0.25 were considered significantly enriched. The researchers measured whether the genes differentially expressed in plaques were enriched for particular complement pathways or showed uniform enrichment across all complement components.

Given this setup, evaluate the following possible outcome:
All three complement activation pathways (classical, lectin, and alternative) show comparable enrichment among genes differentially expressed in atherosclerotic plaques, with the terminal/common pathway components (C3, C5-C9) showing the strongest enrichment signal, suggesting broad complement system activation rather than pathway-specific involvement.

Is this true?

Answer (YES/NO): NO